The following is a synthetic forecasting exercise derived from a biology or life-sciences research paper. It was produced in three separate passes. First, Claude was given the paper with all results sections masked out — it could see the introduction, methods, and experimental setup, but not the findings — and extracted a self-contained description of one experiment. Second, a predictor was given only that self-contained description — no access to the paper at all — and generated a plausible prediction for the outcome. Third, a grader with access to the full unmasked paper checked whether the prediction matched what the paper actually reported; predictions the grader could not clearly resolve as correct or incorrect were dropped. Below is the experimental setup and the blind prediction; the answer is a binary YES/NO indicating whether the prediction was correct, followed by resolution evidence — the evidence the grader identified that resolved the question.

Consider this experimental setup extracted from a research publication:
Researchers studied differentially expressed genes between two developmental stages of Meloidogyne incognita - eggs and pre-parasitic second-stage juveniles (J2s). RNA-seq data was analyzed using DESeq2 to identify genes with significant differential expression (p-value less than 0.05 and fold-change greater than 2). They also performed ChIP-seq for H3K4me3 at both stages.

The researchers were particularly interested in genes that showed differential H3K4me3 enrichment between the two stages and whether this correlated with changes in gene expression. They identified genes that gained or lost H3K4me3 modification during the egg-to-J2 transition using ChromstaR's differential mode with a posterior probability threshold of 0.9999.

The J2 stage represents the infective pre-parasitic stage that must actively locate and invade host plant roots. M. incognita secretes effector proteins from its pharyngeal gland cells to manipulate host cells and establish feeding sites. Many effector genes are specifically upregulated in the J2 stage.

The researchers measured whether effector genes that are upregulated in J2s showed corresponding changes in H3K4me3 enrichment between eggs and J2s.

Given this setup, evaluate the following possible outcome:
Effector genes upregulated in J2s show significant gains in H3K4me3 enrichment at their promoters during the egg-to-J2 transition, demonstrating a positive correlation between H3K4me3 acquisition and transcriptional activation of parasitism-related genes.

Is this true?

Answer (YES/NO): NO